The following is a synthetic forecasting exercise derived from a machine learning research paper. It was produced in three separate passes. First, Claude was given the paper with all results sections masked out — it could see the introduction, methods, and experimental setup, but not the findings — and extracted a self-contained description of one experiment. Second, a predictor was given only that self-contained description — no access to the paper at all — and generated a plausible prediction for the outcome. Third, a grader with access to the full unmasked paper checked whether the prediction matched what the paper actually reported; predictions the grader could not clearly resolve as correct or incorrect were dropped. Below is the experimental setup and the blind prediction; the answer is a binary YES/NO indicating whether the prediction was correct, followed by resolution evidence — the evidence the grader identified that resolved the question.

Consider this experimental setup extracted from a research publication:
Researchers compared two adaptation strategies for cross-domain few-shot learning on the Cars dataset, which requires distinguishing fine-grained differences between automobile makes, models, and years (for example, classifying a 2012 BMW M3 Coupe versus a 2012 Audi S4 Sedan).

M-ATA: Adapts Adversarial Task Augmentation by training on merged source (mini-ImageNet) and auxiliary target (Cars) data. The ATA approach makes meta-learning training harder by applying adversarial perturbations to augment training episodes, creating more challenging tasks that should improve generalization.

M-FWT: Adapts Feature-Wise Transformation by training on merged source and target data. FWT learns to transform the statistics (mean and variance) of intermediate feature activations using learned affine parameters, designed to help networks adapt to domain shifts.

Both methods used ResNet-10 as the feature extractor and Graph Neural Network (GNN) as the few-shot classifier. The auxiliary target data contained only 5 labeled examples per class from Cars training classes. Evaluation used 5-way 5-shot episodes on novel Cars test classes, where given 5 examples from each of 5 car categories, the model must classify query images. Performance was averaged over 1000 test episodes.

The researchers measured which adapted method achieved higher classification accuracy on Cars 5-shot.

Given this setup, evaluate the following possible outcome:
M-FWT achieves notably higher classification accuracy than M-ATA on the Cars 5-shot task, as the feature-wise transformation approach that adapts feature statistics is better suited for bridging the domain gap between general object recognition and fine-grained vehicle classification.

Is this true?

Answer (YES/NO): NO